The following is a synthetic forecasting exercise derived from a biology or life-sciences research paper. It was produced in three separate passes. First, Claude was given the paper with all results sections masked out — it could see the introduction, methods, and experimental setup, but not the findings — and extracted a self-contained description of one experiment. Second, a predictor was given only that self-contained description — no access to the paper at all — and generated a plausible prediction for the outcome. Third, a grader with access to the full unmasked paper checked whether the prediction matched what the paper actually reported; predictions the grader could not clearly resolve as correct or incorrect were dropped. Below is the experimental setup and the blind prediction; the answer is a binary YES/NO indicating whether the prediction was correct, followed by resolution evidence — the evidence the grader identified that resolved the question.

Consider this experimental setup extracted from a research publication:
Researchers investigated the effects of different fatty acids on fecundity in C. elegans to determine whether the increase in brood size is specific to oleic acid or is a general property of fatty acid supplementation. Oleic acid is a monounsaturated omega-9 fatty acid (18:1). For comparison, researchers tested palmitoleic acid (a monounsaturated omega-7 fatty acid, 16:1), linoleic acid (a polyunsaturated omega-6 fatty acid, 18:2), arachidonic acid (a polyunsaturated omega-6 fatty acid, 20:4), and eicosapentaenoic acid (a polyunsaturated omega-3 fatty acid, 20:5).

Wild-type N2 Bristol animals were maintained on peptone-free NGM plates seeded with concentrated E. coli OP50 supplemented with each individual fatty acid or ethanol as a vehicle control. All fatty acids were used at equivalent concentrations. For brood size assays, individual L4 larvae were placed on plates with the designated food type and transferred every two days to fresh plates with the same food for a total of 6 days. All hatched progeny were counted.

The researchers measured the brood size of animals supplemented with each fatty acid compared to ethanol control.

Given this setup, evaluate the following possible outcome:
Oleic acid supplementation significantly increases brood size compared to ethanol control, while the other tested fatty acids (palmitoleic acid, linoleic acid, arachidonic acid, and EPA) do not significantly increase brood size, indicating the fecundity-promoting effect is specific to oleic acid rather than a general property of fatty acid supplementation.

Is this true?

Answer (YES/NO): YES